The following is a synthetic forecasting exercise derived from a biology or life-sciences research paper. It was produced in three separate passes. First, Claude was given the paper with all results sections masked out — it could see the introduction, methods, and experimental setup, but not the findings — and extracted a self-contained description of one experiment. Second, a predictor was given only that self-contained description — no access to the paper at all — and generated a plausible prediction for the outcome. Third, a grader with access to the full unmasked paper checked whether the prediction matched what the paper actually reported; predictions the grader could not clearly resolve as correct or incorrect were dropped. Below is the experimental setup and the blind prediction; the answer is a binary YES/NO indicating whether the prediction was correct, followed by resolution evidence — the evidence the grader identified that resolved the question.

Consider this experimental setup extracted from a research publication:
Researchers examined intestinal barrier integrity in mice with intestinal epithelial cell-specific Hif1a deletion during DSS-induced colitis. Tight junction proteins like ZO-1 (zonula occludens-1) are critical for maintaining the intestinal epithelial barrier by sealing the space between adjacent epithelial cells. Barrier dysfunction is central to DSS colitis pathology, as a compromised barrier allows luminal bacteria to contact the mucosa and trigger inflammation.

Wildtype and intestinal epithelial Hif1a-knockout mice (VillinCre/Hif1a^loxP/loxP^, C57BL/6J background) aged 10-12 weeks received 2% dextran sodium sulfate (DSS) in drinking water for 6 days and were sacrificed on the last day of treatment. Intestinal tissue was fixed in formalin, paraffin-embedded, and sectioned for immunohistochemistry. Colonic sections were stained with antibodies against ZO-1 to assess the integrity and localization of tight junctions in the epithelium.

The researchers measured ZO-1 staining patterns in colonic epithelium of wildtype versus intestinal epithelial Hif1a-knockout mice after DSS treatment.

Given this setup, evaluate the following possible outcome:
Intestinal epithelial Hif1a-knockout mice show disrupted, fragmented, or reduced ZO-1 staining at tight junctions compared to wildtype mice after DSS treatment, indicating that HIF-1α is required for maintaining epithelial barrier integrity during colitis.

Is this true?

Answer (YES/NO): NO